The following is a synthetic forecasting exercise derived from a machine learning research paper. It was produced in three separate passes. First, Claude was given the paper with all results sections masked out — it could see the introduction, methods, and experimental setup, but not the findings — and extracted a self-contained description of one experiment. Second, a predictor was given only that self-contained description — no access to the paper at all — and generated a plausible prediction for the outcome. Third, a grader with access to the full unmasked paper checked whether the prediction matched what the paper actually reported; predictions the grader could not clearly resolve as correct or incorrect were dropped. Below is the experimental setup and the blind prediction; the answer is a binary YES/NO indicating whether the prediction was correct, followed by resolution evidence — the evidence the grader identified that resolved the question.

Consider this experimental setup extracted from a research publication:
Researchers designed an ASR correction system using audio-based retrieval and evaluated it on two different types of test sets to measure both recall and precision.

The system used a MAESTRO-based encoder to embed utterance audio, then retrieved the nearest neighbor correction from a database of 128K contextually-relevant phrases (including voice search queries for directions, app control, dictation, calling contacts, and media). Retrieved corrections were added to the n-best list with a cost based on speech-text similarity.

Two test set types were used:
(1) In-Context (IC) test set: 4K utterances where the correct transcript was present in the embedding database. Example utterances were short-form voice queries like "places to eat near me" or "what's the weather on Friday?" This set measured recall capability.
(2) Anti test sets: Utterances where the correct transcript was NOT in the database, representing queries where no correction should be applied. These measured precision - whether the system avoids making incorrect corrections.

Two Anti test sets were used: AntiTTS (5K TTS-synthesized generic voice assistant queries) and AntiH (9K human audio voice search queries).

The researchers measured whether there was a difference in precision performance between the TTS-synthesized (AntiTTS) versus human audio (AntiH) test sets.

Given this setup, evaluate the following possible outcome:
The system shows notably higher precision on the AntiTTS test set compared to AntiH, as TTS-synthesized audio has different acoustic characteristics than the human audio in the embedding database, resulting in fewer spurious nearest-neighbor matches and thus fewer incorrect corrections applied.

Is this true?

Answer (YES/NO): NO